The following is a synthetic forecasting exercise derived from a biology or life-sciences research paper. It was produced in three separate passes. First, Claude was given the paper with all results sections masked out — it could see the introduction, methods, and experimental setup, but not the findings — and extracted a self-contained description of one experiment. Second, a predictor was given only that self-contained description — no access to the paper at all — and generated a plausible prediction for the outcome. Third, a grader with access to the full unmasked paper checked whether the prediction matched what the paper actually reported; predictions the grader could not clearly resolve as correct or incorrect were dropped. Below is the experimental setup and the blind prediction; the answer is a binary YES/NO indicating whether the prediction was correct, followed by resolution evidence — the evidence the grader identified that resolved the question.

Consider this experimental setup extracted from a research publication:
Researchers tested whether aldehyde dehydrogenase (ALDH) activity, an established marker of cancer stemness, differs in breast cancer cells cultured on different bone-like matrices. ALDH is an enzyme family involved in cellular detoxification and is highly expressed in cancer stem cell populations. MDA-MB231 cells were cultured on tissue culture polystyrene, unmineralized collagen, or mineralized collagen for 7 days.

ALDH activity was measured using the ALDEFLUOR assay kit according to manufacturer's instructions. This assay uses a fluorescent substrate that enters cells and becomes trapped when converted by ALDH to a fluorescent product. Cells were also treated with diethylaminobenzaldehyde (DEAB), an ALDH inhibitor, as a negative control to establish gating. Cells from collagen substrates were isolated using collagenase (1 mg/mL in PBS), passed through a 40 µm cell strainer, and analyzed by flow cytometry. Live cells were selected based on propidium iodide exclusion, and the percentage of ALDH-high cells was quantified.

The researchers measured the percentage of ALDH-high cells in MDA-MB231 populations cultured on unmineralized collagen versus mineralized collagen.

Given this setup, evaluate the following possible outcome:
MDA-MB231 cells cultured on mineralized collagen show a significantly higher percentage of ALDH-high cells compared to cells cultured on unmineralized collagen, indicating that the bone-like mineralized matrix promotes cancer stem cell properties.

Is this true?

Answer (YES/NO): YES